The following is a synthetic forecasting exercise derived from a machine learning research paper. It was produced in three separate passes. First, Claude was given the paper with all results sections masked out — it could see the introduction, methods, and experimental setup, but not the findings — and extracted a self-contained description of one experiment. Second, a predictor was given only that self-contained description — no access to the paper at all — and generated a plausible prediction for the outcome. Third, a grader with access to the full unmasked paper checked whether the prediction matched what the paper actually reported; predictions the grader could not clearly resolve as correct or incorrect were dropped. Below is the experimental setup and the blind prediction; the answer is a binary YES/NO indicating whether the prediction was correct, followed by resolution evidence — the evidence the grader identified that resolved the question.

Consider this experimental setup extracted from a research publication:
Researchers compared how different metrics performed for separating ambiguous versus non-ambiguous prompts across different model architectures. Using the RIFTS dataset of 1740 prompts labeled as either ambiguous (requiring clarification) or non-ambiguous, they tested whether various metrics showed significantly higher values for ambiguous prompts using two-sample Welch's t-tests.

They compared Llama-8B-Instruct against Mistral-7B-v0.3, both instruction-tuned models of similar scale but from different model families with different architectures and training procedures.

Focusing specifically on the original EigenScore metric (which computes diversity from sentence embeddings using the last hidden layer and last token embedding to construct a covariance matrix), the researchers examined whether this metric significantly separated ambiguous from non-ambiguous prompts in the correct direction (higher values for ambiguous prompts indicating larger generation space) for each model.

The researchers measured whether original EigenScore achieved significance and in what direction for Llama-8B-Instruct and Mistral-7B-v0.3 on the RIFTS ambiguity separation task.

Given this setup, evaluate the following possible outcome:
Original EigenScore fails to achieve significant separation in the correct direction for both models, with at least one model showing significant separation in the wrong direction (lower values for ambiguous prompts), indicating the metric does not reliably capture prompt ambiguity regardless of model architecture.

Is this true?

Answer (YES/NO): YES